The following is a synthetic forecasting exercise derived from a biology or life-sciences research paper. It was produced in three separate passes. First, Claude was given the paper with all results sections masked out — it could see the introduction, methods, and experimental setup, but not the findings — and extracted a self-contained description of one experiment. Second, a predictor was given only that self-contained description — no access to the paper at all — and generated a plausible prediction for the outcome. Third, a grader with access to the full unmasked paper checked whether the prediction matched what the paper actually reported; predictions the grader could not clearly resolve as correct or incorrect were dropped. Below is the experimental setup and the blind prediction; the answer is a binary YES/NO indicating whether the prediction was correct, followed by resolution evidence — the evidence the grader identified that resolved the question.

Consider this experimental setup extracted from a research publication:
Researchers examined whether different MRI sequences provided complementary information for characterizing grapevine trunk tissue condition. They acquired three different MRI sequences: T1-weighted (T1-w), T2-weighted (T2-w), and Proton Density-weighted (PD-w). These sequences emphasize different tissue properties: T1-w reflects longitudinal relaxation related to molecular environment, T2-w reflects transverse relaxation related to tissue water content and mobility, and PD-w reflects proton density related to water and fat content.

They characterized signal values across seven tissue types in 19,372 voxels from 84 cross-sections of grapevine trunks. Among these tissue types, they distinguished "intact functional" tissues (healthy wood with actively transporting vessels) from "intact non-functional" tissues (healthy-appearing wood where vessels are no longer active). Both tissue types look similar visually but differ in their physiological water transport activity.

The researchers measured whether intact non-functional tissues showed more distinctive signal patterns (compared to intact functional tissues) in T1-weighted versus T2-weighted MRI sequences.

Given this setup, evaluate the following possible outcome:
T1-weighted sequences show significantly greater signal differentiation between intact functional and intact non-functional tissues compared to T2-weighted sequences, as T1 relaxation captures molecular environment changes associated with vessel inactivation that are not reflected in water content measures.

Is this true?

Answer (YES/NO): NO